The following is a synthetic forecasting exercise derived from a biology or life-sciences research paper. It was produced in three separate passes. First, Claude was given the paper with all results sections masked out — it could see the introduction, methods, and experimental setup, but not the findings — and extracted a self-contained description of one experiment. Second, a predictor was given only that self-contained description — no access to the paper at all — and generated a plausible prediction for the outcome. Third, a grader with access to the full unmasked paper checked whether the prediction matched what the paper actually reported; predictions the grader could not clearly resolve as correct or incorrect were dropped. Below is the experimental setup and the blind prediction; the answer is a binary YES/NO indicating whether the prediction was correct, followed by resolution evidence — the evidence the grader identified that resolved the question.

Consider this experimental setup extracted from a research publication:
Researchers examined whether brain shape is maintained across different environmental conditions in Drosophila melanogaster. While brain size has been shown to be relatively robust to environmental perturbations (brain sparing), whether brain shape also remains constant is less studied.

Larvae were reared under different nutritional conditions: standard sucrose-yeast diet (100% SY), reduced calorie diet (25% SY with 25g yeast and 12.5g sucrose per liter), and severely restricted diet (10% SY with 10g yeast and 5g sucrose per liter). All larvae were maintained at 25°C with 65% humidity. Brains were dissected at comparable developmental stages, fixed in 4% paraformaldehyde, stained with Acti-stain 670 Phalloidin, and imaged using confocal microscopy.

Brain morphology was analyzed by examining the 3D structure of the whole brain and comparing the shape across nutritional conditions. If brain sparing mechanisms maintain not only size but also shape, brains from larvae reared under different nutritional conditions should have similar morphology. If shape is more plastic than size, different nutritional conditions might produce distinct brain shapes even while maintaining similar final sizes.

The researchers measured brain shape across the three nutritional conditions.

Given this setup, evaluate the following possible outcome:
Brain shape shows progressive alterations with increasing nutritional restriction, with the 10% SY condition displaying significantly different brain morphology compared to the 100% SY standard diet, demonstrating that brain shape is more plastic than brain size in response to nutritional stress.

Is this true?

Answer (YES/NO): NO